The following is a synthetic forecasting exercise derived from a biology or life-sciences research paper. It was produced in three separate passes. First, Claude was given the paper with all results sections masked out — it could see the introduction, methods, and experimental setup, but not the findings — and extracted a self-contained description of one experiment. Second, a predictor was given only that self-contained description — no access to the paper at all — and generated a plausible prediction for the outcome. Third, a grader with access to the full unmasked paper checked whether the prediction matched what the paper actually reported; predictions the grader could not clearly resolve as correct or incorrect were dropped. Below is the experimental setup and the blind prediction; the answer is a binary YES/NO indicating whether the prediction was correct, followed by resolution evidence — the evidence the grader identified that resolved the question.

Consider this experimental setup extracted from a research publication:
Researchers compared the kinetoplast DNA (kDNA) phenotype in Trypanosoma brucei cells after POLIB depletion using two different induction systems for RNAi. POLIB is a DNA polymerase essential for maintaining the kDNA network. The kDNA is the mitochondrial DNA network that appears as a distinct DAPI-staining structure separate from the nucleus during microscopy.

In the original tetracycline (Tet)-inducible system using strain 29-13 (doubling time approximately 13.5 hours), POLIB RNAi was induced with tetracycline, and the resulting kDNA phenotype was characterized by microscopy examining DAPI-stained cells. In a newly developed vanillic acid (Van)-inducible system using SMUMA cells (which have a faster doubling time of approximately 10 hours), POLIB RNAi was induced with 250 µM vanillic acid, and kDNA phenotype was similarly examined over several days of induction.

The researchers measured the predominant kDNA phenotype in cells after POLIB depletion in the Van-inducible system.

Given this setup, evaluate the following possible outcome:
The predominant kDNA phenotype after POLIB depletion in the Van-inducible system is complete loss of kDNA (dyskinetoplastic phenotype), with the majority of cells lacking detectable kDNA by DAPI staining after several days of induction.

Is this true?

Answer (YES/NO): NO